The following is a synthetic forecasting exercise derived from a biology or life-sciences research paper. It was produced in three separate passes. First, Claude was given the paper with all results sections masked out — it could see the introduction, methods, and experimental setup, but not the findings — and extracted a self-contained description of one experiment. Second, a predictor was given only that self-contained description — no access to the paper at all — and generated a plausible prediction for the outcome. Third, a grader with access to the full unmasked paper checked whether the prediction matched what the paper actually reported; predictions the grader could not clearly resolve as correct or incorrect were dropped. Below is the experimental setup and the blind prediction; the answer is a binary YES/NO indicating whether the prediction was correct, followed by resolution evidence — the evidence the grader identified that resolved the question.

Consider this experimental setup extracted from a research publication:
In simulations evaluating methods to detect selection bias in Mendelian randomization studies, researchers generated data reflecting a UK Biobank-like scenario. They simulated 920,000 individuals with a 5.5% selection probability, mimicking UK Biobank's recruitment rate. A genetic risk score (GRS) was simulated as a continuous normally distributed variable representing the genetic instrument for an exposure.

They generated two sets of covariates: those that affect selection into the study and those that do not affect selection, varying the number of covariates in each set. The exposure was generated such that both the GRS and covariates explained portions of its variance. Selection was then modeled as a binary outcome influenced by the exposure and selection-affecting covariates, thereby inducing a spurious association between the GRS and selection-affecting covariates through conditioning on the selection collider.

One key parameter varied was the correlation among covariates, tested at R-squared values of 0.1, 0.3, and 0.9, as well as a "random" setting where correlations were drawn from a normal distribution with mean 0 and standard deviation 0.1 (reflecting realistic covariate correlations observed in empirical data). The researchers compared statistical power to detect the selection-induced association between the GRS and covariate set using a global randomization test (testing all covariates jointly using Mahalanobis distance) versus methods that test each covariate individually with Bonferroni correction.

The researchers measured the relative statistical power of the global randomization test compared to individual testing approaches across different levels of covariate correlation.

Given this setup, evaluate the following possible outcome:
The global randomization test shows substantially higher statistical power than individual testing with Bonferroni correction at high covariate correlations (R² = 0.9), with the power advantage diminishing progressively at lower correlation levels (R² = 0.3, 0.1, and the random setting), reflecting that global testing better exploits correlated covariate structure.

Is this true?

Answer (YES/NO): NO